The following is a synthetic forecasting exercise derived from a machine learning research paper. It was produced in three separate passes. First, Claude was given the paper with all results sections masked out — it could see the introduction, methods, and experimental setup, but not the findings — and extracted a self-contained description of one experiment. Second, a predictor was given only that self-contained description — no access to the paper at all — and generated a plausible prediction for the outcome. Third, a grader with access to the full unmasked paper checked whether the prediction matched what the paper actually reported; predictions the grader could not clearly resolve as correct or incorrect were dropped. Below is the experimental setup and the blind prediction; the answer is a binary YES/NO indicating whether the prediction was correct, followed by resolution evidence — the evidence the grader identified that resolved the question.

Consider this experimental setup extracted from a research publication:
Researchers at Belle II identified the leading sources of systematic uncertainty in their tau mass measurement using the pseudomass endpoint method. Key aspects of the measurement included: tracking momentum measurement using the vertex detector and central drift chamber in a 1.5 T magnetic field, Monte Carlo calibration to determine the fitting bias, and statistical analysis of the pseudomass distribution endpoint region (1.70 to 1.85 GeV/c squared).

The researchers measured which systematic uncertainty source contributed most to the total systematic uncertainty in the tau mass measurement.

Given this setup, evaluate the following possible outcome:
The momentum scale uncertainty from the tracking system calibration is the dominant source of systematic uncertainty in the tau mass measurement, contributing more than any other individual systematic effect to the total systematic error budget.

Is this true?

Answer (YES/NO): YES